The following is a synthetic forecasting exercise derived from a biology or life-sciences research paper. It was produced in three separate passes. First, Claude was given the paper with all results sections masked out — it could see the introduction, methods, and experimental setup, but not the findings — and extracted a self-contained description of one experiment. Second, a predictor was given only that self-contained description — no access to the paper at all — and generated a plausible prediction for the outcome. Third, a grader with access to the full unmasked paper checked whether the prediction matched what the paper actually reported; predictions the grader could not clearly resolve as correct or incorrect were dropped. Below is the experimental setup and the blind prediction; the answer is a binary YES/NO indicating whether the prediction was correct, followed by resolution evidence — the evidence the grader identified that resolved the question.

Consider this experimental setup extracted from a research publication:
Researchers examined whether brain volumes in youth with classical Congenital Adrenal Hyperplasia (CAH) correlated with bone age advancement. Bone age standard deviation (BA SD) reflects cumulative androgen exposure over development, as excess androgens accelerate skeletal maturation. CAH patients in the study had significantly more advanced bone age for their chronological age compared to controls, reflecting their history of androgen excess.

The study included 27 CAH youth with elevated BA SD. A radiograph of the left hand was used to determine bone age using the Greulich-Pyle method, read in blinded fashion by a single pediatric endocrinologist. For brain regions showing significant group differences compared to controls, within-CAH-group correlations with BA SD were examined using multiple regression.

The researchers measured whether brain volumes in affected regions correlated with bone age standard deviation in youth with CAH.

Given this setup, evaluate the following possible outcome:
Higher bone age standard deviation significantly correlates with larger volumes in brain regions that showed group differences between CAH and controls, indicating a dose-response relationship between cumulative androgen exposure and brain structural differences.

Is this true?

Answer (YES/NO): NO